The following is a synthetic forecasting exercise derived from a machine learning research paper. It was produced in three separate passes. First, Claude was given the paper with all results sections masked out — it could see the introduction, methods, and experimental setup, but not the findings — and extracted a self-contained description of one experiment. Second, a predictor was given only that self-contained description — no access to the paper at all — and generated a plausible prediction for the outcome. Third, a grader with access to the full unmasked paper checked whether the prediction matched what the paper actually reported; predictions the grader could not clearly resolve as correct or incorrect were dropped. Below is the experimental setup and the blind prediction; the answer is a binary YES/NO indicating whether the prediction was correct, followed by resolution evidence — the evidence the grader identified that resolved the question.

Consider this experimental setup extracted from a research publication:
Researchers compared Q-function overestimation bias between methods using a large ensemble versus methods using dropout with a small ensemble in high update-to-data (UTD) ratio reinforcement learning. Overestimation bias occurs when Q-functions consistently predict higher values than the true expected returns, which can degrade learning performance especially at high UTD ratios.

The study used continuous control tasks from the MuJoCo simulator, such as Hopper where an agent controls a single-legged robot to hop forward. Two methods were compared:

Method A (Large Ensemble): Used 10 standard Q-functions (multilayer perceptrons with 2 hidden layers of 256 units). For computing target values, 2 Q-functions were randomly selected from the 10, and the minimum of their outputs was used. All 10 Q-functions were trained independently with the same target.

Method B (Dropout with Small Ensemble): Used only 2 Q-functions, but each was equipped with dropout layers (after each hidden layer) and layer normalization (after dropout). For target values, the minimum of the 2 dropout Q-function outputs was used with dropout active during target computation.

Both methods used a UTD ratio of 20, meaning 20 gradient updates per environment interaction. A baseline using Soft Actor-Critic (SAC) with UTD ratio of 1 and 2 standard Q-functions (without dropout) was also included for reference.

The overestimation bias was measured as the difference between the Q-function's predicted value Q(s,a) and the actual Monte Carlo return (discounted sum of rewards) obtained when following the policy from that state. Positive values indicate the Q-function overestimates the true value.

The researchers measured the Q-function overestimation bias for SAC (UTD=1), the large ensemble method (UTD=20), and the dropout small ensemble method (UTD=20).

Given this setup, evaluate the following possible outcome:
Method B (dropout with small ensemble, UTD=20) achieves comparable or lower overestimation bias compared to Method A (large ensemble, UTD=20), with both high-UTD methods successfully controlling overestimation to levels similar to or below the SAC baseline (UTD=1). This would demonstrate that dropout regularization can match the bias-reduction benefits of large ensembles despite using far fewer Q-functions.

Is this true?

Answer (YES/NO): YES